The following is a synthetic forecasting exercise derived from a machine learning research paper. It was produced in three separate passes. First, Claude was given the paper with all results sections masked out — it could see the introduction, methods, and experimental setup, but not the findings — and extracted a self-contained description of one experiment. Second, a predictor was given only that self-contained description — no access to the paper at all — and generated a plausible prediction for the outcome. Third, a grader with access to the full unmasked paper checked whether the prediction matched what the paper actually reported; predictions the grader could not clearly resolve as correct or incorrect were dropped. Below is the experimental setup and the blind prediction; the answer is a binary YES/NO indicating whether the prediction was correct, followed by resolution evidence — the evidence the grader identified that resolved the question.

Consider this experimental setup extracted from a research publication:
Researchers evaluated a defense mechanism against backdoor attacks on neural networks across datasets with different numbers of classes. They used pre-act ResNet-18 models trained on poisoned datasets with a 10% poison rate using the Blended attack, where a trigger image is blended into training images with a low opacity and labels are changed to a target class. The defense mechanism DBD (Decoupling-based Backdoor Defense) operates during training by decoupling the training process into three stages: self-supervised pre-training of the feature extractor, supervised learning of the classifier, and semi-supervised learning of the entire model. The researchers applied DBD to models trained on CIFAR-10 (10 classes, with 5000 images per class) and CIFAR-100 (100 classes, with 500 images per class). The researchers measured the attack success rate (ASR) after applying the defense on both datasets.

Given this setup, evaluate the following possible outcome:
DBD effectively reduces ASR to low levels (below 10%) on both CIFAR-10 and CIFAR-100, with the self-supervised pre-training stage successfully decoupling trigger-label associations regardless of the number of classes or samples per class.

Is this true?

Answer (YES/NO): NO